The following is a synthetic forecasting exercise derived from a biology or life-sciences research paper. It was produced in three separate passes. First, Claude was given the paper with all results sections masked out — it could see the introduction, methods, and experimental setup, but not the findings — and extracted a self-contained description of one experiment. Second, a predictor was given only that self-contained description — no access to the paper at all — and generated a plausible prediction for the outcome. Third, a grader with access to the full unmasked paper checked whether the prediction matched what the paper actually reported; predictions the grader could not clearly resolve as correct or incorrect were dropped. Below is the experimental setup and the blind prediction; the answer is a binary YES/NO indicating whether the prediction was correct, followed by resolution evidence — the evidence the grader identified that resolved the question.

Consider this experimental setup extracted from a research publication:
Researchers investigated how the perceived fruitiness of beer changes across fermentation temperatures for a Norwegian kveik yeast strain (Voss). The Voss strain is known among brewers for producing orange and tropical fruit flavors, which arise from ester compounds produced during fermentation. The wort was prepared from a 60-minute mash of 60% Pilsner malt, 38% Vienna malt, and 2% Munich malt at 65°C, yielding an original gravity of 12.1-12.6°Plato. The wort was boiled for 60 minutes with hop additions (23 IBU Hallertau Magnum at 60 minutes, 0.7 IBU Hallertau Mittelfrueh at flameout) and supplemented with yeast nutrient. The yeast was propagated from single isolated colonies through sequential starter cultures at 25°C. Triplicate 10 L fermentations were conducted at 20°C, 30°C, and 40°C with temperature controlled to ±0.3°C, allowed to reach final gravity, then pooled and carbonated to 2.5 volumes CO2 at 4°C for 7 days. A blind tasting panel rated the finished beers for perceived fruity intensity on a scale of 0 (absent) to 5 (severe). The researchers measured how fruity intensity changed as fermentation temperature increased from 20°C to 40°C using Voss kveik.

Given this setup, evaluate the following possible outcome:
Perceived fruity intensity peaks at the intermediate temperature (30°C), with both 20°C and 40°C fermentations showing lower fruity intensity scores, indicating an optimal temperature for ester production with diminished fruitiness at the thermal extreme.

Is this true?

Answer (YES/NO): NO